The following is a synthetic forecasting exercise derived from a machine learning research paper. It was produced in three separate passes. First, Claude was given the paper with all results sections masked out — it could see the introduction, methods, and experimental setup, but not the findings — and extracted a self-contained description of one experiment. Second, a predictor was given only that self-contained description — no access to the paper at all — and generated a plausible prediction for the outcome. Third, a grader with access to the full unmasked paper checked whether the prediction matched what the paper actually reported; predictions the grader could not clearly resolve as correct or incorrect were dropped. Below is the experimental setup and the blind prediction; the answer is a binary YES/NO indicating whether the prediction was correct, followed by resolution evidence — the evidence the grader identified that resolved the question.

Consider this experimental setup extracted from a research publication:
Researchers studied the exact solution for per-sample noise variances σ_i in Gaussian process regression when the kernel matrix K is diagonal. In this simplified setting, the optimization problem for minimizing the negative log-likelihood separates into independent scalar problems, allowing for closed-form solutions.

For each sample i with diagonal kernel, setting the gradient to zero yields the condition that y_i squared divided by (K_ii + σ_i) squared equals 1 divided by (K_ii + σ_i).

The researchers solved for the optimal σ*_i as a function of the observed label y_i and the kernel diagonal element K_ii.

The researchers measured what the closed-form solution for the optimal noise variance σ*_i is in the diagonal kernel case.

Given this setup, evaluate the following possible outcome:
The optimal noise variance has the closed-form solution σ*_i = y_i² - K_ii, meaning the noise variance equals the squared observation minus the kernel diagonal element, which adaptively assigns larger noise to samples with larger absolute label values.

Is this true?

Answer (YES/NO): YES